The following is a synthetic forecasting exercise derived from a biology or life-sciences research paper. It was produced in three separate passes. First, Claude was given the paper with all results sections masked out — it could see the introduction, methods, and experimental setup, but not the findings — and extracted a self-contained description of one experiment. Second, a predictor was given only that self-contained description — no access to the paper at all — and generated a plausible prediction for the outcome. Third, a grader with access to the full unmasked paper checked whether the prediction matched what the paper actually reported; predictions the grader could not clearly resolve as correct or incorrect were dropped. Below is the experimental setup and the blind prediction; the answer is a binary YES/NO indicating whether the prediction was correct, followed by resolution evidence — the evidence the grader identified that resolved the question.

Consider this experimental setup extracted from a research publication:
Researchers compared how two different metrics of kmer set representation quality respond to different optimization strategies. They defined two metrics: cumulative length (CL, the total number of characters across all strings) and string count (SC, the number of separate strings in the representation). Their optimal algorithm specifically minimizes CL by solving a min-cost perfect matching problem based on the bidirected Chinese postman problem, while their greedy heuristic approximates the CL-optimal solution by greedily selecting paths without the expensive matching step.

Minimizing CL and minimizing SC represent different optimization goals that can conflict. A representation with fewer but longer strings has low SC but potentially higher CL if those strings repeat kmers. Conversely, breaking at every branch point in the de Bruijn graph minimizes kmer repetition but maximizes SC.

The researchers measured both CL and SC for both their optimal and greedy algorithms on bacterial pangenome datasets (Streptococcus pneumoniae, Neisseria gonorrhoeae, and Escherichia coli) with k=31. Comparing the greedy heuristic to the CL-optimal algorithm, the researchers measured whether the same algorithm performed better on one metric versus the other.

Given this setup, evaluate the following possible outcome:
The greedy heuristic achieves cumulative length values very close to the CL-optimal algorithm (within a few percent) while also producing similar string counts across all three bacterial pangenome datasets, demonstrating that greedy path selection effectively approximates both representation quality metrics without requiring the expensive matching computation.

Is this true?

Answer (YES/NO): NO